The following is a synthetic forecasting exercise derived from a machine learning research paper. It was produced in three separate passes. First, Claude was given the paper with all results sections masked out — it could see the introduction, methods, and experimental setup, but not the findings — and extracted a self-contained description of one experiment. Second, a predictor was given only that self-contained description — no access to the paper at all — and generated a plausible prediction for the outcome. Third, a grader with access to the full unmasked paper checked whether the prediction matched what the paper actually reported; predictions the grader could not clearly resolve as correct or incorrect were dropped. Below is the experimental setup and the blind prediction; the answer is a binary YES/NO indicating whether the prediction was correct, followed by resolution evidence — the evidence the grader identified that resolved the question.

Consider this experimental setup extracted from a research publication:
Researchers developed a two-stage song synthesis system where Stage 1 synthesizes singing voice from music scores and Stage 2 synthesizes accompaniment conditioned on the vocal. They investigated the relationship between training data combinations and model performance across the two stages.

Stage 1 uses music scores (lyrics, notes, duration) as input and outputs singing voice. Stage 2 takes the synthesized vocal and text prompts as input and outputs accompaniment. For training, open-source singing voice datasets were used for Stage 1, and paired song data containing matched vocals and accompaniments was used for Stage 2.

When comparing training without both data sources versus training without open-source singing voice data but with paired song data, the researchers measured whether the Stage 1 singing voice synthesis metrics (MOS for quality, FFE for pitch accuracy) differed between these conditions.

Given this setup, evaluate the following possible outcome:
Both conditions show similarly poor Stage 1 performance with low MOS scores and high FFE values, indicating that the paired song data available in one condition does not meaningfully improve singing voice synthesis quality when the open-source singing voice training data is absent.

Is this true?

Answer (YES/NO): YES